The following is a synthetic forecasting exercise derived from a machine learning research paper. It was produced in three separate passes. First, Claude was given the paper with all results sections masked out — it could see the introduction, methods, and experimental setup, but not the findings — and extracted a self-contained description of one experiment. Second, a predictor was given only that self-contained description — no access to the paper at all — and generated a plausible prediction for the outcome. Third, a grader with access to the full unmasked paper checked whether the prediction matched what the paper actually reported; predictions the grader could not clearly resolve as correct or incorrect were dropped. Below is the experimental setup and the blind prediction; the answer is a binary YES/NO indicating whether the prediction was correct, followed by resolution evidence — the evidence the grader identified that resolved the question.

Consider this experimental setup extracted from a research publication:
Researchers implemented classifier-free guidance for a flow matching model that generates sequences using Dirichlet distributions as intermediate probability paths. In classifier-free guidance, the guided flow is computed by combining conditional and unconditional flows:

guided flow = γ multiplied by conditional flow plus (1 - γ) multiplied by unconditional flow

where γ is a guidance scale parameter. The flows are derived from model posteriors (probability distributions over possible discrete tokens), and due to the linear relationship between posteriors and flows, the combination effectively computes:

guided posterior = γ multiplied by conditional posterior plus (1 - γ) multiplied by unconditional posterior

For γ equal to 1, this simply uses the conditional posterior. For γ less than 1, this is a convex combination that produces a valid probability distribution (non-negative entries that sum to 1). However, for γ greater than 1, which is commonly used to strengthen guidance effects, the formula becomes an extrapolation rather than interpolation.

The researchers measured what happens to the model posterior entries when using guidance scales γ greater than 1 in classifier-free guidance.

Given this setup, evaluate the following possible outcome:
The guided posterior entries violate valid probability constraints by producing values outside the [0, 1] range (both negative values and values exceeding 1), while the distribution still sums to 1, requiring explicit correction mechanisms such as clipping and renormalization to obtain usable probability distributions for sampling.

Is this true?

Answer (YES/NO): NO